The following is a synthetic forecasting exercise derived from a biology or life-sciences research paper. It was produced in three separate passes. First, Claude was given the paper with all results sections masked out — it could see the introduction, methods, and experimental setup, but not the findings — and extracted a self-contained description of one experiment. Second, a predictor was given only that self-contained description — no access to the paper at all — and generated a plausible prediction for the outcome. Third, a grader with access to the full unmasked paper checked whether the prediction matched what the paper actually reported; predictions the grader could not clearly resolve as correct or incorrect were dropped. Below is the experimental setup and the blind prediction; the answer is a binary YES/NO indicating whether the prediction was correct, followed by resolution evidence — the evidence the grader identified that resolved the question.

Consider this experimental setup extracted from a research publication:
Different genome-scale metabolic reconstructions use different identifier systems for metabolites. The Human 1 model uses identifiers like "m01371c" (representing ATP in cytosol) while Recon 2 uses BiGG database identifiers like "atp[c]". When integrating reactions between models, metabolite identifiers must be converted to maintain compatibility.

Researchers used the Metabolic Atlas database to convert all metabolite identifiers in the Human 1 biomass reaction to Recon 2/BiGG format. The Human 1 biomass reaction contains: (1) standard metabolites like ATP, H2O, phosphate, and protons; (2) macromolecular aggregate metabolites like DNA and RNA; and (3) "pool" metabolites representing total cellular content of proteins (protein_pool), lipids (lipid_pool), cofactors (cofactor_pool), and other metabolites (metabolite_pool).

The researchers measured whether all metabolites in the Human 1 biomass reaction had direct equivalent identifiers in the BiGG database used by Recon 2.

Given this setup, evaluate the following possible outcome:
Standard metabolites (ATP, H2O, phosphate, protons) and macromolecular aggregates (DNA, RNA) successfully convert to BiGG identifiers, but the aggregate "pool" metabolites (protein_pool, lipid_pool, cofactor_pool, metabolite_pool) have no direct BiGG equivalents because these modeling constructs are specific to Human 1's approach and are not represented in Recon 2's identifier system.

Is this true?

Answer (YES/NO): NO